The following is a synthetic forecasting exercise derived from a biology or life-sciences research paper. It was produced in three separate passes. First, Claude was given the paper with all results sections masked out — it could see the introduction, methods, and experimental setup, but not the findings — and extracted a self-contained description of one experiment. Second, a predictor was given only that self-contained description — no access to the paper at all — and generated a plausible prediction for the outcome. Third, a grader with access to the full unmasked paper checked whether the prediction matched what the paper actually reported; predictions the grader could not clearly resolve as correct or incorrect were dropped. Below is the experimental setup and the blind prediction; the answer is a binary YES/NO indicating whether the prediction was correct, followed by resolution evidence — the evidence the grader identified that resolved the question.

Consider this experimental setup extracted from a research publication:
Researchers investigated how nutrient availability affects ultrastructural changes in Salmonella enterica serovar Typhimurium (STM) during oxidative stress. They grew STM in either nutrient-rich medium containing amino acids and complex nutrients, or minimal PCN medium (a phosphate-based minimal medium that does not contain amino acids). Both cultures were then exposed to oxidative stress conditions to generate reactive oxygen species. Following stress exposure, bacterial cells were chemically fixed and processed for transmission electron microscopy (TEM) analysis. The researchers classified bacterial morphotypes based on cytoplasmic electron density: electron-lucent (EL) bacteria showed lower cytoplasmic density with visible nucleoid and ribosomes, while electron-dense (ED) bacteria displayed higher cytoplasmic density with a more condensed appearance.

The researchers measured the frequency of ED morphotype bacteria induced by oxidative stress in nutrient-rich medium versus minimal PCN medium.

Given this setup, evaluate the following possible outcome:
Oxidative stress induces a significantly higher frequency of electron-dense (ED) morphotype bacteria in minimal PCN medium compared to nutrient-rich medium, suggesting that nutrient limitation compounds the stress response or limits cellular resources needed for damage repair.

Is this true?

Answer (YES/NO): NO